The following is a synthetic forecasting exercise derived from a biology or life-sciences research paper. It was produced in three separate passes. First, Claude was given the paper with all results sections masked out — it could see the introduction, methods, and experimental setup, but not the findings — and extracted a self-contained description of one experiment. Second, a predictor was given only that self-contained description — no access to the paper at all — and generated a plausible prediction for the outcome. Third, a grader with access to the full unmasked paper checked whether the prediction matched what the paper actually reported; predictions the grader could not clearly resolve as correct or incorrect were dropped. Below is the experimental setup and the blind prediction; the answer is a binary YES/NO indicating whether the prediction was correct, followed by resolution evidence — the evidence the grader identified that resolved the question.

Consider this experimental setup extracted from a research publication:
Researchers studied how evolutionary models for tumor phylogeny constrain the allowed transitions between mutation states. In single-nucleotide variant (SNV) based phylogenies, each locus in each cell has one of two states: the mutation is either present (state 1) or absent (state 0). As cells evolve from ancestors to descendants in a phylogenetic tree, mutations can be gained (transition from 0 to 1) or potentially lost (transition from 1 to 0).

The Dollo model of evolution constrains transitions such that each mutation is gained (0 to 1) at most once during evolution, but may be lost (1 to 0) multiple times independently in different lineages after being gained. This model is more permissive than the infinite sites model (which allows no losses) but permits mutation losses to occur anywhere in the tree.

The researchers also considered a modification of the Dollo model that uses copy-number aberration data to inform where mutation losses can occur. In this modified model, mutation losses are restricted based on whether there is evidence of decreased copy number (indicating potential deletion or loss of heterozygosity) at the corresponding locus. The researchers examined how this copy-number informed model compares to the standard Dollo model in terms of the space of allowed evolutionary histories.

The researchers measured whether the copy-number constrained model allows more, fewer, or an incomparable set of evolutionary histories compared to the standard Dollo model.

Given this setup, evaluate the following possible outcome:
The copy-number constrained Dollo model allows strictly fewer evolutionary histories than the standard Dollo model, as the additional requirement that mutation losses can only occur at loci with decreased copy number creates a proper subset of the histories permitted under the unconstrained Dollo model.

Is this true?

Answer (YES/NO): YES